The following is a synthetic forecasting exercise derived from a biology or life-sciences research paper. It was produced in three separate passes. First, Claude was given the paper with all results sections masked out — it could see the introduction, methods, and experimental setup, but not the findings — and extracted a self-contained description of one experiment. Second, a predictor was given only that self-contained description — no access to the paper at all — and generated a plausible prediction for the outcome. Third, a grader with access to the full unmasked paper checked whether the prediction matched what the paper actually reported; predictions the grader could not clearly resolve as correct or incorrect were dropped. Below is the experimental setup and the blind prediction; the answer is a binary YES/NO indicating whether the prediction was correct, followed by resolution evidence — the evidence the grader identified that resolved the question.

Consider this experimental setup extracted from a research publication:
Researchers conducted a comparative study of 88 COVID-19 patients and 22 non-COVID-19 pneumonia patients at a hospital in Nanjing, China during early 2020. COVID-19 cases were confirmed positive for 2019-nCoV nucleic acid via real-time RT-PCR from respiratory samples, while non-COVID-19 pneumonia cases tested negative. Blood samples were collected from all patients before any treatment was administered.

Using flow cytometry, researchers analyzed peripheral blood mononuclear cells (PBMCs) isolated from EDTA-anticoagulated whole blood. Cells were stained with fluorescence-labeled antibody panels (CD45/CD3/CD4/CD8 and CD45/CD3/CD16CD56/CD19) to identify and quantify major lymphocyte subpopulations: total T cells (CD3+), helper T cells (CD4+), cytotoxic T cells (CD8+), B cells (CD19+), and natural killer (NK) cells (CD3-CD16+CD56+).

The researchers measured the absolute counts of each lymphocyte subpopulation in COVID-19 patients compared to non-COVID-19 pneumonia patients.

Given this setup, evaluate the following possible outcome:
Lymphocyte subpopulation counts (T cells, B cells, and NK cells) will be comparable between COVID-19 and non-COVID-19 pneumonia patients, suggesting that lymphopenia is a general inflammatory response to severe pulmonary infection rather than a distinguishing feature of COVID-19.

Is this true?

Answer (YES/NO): NO